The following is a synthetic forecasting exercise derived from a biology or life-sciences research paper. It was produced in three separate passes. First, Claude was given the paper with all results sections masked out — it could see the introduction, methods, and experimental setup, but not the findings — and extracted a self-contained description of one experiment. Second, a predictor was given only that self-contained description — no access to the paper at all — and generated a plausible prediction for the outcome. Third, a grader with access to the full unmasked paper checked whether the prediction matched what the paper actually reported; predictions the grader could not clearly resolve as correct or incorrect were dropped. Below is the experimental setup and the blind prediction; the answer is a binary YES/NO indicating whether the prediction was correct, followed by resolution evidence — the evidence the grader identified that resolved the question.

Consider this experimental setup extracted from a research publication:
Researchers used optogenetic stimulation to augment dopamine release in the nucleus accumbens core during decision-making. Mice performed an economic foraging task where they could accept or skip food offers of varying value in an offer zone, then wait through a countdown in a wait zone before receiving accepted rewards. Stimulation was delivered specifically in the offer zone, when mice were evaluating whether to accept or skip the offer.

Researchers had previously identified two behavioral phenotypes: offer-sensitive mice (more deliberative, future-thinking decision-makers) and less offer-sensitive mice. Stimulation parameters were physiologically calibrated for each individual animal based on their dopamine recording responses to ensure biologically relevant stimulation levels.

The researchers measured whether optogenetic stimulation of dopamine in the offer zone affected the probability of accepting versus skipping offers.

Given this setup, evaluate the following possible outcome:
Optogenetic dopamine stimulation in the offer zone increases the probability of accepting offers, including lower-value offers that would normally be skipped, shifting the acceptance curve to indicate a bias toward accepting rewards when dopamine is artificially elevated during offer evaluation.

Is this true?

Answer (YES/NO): NO